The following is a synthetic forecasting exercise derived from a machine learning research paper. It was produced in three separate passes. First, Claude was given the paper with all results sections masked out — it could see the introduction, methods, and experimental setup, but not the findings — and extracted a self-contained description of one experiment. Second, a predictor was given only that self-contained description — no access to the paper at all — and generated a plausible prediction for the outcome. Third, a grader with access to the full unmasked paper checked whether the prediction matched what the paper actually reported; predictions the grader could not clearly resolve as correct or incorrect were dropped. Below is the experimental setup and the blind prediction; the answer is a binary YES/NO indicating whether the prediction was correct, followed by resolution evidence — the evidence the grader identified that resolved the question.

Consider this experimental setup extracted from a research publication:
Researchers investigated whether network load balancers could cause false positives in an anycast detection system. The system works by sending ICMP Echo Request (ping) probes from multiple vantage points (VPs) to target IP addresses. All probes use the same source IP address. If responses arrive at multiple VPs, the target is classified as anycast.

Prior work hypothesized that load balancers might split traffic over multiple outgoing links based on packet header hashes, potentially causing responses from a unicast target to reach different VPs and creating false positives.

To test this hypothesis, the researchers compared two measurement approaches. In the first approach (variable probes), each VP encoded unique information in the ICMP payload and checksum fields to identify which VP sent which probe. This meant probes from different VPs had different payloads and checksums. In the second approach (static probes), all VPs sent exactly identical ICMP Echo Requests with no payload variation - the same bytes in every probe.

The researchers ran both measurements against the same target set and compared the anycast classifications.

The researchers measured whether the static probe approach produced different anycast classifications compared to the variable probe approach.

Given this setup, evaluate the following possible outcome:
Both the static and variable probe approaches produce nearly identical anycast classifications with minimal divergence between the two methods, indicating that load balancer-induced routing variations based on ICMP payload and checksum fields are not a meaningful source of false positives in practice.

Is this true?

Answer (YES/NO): YES